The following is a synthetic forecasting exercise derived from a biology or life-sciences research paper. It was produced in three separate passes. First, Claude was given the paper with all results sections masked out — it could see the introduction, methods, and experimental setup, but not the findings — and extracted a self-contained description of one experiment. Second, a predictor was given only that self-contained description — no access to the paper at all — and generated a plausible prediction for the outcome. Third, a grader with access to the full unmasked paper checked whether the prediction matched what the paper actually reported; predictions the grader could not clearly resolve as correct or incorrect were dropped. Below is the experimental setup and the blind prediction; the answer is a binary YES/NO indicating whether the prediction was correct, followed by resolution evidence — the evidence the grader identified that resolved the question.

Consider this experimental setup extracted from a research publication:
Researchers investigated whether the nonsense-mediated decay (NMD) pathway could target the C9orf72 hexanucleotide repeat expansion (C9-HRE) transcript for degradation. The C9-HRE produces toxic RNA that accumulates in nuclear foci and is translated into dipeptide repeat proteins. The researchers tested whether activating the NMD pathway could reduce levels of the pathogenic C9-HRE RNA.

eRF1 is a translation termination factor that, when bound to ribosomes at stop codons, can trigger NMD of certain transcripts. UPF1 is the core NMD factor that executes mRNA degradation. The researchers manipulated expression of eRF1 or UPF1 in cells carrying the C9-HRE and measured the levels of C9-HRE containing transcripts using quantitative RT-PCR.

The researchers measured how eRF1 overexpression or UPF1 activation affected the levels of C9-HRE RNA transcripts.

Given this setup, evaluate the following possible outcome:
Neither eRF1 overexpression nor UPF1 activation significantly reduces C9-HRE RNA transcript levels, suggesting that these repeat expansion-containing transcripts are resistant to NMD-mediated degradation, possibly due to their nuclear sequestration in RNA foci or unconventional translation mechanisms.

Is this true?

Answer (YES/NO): NO